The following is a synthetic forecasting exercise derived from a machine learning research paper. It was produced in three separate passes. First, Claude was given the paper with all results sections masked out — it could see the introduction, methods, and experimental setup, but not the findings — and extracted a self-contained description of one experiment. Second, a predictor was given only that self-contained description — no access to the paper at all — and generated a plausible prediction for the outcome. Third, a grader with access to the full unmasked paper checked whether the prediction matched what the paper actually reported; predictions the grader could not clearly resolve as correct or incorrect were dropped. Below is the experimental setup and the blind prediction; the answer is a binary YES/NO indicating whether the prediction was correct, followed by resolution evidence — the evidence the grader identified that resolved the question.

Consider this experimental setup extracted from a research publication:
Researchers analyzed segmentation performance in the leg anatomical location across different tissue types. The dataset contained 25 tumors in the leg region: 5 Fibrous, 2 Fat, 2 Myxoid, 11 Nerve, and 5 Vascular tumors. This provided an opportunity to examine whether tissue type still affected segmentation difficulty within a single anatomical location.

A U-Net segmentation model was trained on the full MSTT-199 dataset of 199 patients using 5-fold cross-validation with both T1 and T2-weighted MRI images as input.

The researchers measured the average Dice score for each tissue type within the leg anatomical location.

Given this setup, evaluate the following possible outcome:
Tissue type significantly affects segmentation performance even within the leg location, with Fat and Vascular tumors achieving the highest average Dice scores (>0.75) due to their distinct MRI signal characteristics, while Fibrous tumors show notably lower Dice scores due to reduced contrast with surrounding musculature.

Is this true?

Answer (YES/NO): NO